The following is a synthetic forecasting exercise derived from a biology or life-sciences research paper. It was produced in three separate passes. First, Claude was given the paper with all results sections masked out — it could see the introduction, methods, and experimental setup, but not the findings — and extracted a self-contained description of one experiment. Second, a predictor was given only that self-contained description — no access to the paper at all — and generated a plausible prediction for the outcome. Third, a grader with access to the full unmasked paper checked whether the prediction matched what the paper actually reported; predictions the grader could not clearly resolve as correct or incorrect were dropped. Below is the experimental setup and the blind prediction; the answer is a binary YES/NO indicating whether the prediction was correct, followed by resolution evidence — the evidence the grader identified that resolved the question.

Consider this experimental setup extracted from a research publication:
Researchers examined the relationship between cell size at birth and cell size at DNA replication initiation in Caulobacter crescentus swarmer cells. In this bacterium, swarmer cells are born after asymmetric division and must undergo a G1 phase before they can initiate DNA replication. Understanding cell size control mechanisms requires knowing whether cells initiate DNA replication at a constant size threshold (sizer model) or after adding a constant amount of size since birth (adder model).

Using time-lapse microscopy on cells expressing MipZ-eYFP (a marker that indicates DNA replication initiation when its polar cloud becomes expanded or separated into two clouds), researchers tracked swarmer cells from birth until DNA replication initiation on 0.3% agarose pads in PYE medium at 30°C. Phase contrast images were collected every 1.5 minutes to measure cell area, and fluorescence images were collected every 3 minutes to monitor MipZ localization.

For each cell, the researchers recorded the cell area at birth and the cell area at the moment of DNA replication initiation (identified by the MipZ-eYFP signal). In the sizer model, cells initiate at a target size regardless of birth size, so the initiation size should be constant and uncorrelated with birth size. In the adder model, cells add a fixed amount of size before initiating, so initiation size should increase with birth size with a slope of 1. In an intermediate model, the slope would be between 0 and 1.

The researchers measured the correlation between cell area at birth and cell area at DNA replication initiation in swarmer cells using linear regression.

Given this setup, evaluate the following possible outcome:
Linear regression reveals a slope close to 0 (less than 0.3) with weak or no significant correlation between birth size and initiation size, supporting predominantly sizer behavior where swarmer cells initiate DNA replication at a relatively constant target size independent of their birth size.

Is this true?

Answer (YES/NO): NO